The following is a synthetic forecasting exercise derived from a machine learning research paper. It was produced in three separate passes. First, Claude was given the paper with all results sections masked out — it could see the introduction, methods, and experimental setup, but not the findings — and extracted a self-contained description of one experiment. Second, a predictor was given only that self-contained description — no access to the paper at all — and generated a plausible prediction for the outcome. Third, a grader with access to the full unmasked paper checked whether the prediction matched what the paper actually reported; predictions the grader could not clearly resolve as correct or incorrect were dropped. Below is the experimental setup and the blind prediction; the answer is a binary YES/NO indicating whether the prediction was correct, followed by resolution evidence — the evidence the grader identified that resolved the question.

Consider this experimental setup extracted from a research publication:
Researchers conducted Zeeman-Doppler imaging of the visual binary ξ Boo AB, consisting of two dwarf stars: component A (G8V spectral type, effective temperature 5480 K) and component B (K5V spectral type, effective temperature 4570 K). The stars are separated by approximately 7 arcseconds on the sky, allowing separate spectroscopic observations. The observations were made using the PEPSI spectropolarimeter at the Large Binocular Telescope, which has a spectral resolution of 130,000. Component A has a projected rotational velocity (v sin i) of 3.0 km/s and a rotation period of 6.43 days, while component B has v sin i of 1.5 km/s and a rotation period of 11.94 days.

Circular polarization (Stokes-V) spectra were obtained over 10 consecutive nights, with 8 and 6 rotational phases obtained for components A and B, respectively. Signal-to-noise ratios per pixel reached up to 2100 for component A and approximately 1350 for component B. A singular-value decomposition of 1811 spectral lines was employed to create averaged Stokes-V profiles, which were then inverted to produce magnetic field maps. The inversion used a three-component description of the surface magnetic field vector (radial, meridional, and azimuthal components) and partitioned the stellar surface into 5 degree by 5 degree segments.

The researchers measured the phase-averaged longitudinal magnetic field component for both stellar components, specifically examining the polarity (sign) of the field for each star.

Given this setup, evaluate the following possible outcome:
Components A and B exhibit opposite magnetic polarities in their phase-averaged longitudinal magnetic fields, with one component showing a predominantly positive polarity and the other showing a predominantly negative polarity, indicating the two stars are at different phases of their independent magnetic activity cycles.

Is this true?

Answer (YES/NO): YES